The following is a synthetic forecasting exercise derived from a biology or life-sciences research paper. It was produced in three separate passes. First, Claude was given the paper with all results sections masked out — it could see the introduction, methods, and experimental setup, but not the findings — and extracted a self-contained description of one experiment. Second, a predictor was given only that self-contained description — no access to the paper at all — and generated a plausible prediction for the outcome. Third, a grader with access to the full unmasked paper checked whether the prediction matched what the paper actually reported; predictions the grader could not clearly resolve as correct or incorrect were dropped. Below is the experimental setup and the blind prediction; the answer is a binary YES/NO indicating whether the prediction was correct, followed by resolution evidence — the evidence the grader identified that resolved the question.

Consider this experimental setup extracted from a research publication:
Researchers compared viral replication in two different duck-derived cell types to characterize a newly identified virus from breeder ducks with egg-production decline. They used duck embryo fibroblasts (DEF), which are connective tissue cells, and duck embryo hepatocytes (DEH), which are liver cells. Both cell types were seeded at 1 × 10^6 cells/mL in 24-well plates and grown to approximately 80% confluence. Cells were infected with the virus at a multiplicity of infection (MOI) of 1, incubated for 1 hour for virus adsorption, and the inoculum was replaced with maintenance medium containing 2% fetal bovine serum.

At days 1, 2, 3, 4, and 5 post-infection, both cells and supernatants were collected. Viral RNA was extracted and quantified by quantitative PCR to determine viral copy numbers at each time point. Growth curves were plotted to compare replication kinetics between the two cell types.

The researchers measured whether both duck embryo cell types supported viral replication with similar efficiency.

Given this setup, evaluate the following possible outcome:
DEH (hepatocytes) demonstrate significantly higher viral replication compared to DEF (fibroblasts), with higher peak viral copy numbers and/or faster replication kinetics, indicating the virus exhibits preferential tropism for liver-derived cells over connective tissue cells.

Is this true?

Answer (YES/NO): NO